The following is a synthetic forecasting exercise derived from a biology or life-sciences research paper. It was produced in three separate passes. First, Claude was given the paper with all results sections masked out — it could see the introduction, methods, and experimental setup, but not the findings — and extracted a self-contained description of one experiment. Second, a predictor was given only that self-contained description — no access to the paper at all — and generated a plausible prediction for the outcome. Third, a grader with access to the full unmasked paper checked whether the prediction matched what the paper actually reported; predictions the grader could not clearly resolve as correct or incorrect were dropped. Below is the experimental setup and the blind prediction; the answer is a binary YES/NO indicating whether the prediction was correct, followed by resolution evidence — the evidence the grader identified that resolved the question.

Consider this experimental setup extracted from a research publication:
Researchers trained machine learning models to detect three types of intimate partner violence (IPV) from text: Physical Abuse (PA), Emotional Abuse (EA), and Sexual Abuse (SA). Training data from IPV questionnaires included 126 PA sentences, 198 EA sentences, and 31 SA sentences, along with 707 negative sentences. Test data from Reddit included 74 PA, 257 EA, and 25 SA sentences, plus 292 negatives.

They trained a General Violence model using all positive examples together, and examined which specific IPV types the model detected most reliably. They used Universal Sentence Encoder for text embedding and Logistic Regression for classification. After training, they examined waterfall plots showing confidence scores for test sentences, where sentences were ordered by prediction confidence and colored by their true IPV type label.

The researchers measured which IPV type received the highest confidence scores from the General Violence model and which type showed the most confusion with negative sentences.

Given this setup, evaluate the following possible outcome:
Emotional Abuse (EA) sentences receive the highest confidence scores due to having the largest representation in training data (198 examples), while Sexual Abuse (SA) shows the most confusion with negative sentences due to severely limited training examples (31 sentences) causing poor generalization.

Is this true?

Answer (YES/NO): NO